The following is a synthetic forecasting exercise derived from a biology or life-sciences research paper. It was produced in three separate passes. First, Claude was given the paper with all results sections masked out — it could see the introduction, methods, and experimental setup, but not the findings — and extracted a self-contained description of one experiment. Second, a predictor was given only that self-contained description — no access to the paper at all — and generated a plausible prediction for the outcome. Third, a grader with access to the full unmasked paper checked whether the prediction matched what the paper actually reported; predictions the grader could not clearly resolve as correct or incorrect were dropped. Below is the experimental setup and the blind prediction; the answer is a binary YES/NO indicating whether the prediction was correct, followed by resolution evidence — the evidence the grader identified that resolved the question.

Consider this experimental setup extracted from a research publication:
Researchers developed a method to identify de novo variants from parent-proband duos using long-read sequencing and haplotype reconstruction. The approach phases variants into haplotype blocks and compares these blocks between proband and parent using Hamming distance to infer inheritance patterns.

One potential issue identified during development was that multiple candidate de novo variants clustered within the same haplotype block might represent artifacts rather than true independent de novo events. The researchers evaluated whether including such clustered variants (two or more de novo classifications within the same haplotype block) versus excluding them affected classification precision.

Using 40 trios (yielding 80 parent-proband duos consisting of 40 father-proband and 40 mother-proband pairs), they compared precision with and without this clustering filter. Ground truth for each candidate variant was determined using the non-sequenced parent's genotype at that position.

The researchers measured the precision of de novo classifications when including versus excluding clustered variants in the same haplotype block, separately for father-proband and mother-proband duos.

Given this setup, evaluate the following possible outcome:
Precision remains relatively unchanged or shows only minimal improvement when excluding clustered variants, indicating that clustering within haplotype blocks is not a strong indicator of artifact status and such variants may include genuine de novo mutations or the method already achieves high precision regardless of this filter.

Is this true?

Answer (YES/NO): NO